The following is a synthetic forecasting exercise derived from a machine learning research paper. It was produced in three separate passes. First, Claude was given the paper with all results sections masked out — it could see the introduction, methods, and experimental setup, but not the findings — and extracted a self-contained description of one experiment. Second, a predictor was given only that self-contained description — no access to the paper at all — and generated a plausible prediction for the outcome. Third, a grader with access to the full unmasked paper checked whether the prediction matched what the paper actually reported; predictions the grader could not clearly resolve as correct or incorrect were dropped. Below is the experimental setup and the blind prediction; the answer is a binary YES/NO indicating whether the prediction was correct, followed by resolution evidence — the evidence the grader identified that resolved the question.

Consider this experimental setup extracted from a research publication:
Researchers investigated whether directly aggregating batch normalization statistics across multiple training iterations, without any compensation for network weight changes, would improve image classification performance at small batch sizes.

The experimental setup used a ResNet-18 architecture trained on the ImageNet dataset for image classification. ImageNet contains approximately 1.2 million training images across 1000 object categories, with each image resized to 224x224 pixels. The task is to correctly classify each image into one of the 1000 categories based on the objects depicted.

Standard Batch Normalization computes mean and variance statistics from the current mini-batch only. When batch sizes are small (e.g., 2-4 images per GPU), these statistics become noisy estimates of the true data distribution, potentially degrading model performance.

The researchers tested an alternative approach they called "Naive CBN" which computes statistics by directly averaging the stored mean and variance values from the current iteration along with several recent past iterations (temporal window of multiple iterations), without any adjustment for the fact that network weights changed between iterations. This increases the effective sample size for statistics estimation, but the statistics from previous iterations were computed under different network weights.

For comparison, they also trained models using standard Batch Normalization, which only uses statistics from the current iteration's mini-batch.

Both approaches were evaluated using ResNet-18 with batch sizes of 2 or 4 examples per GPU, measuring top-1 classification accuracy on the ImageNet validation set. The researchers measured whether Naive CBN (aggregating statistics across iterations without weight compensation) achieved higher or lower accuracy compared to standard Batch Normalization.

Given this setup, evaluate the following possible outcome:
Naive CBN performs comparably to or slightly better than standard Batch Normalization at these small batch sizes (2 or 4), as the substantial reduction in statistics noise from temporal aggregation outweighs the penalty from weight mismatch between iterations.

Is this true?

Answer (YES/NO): YES